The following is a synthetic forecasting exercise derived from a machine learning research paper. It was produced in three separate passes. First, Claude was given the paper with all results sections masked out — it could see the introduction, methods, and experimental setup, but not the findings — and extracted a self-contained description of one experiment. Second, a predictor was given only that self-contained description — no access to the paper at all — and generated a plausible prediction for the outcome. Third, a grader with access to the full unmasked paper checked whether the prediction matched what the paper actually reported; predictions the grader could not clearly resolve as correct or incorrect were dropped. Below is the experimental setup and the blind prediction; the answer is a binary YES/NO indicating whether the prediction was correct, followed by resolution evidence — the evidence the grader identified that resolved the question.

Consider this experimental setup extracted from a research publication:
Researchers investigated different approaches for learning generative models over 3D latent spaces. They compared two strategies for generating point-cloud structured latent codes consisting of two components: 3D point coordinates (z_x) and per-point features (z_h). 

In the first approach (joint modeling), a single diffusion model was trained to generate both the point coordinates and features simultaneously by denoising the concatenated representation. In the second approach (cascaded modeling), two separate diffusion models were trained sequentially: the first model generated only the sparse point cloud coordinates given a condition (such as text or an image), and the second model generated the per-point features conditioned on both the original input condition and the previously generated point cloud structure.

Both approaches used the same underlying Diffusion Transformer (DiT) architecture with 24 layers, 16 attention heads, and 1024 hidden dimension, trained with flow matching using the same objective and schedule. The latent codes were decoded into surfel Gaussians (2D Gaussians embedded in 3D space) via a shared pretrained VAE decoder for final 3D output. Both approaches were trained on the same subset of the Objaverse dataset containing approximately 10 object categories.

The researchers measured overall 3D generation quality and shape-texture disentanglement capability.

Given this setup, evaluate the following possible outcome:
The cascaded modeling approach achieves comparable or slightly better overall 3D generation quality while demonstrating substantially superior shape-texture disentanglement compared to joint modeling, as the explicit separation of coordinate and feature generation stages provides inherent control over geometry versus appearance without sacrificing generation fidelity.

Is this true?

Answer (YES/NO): NO